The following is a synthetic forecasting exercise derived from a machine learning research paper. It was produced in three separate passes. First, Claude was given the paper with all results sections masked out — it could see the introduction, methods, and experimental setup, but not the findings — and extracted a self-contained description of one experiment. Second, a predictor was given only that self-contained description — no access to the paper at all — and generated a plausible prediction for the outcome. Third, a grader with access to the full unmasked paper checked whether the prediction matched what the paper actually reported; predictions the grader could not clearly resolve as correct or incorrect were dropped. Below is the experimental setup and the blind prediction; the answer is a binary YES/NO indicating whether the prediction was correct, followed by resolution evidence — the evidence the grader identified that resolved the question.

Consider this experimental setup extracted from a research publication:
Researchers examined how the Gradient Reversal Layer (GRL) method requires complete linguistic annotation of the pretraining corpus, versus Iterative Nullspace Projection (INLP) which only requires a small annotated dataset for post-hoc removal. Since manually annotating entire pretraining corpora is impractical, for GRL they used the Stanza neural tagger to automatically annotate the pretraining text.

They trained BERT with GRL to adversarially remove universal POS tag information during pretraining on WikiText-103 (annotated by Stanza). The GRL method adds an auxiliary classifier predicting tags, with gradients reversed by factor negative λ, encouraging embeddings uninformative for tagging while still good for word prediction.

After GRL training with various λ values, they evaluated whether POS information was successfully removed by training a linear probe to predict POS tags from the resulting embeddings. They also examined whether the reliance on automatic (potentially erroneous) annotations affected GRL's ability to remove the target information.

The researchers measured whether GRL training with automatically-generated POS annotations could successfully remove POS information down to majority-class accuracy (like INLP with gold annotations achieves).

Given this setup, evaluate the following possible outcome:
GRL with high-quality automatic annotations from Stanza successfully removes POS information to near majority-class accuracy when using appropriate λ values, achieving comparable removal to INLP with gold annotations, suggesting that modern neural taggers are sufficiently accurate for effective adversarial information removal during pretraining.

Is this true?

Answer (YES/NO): NO